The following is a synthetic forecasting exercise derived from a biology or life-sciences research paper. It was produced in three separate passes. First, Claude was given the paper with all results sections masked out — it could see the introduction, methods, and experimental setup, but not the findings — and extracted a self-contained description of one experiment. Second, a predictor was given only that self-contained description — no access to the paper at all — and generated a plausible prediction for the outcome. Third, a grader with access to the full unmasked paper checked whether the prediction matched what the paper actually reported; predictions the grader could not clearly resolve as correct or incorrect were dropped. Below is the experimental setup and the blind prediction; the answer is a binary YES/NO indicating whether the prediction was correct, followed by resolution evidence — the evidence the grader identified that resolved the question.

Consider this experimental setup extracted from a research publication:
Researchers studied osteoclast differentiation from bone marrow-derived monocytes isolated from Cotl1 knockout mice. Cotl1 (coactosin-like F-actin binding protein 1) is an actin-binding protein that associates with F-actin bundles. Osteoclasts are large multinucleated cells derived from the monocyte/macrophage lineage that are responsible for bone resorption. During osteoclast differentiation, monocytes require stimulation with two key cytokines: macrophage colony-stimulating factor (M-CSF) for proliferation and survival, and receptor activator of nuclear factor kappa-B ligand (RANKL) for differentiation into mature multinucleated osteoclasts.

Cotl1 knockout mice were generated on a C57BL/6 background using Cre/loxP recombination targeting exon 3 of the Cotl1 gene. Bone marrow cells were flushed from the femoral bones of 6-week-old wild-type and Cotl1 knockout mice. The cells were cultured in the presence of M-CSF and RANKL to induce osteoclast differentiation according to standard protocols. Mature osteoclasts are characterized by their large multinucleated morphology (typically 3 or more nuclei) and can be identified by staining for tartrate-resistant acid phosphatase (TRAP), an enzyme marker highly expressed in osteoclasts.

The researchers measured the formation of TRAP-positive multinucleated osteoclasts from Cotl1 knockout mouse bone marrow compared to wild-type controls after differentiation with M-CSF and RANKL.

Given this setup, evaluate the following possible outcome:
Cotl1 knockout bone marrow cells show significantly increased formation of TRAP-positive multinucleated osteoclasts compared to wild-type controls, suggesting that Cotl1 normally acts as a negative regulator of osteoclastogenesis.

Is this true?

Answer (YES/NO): NO